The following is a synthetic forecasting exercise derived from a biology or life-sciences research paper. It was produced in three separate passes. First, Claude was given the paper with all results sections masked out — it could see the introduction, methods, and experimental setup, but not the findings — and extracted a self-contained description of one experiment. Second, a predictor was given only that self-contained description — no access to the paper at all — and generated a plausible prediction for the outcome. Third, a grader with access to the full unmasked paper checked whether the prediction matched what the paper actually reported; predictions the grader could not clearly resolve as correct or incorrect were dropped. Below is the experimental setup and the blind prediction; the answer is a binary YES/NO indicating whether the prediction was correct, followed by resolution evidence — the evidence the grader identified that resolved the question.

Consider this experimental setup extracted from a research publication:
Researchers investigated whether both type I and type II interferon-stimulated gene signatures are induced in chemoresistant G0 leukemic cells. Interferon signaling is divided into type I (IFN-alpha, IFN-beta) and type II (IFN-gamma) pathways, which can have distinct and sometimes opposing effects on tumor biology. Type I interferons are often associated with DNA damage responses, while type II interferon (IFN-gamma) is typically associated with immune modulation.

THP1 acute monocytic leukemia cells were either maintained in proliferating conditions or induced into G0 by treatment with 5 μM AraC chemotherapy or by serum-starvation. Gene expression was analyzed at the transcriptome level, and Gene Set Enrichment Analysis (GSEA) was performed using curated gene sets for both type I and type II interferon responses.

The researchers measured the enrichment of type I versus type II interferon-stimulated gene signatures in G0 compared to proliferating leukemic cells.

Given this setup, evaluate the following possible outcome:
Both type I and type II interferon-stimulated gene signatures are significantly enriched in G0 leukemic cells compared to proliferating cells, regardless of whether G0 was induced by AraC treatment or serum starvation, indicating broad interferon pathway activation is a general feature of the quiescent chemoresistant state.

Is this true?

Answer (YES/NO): YES